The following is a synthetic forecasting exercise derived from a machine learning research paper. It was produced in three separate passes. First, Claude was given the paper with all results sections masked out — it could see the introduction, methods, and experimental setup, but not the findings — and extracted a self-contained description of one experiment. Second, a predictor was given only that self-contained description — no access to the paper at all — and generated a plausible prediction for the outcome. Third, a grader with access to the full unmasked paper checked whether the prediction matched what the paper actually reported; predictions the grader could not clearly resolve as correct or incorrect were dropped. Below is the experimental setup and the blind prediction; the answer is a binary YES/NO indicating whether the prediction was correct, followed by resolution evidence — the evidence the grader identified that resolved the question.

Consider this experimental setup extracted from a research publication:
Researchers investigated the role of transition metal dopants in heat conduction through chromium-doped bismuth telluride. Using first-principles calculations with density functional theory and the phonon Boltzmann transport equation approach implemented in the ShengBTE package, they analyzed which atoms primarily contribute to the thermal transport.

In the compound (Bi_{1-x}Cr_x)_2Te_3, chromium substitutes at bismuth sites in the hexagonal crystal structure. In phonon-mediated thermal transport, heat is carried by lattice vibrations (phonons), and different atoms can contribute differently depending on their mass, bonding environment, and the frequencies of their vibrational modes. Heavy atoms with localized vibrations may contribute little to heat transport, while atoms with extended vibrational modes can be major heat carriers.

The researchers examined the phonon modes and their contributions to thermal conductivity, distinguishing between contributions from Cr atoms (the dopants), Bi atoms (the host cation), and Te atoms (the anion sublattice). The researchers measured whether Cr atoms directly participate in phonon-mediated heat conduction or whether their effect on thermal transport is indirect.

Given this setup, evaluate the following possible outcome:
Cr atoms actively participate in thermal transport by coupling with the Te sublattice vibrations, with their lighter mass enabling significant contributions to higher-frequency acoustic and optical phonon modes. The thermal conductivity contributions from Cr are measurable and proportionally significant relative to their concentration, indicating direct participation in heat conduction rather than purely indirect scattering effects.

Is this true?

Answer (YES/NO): NO